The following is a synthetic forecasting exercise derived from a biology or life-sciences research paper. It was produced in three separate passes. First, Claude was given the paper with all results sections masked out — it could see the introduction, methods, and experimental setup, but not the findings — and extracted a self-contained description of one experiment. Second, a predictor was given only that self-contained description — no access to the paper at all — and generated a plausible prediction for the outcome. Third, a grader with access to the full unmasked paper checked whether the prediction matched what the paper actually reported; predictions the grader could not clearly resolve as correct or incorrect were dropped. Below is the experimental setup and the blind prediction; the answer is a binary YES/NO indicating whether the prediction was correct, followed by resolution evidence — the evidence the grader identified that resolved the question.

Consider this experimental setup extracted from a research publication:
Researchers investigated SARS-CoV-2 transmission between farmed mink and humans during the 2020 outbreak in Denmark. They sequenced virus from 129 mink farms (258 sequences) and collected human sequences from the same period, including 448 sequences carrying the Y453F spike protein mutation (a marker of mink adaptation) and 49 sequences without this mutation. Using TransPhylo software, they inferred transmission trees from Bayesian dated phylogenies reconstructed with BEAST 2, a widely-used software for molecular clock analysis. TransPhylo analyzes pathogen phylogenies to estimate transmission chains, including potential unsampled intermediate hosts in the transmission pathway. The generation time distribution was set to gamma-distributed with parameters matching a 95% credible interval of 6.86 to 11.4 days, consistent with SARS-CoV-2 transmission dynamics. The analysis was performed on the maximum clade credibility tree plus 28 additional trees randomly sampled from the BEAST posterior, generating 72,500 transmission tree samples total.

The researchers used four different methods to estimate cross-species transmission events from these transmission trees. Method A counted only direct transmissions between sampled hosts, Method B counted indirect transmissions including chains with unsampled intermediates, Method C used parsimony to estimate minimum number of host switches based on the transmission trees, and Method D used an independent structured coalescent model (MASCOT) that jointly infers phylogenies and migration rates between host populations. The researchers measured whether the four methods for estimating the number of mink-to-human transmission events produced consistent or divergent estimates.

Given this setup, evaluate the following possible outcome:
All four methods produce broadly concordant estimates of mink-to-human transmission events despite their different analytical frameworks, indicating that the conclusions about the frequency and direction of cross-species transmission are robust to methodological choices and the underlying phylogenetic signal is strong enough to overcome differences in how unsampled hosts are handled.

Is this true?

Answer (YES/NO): YES